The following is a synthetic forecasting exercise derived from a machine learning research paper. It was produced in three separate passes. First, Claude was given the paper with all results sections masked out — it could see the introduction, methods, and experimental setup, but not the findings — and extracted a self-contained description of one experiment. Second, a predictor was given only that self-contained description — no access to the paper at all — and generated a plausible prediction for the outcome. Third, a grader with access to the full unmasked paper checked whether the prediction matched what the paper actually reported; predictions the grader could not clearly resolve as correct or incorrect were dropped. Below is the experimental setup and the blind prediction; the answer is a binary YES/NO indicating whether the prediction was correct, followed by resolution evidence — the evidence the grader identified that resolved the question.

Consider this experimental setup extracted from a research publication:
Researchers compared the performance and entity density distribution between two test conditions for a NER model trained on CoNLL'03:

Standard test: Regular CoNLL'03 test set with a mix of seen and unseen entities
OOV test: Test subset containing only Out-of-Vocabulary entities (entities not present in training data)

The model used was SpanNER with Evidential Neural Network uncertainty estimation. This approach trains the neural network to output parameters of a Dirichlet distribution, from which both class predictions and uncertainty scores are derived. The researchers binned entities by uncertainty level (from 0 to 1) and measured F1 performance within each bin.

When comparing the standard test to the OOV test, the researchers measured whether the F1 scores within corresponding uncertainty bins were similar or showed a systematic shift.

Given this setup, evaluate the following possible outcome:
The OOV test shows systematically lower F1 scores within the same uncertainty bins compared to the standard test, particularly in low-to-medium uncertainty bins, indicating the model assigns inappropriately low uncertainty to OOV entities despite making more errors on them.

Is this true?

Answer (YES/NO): NO